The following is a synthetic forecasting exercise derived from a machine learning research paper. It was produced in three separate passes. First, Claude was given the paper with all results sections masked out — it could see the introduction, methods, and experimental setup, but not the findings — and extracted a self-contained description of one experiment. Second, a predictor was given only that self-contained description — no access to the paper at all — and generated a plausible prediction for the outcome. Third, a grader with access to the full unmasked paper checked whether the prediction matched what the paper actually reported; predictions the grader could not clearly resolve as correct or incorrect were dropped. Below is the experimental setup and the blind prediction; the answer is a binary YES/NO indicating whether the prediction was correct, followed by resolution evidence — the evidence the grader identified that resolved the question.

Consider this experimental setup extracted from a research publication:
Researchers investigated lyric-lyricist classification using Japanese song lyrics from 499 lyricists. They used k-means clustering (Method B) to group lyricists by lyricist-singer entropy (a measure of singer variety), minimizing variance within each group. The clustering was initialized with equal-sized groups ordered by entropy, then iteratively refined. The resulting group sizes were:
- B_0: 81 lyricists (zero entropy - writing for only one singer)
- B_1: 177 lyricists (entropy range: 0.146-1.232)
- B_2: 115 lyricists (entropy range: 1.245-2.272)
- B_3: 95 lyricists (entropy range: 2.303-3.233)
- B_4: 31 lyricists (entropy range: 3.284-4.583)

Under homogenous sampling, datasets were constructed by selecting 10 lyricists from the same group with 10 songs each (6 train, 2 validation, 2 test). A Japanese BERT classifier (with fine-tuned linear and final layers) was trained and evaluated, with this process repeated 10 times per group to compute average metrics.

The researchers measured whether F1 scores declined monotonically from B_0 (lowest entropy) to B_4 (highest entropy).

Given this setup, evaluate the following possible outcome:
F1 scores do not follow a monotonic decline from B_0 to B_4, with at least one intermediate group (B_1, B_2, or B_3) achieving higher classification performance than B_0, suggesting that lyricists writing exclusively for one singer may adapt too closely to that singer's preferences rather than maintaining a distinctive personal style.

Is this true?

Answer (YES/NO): NO